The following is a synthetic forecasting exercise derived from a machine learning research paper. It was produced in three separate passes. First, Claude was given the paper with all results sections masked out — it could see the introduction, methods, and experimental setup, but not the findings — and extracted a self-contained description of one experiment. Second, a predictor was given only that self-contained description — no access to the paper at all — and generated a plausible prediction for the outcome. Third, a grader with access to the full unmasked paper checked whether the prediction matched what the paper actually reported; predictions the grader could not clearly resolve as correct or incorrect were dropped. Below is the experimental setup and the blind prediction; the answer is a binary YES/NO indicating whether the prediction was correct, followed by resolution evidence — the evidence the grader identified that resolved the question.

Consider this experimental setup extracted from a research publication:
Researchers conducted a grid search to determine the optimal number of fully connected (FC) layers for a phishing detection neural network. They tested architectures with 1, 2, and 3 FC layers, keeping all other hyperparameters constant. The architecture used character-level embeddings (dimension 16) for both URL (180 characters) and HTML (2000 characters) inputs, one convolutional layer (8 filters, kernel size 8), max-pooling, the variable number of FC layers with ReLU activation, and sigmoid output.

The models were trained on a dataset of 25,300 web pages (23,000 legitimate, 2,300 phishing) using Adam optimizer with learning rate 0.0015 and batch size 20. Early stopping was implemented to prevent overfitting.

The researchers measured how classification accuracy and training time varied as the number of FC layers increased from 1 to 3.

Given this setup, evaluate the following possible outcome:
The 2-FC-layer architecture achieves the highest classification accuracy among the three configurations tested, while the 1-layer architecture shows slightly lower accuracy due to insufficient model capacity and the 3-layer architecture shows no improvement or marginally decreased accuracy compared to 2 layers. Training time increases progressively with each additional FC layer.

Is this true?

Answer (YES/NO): NO